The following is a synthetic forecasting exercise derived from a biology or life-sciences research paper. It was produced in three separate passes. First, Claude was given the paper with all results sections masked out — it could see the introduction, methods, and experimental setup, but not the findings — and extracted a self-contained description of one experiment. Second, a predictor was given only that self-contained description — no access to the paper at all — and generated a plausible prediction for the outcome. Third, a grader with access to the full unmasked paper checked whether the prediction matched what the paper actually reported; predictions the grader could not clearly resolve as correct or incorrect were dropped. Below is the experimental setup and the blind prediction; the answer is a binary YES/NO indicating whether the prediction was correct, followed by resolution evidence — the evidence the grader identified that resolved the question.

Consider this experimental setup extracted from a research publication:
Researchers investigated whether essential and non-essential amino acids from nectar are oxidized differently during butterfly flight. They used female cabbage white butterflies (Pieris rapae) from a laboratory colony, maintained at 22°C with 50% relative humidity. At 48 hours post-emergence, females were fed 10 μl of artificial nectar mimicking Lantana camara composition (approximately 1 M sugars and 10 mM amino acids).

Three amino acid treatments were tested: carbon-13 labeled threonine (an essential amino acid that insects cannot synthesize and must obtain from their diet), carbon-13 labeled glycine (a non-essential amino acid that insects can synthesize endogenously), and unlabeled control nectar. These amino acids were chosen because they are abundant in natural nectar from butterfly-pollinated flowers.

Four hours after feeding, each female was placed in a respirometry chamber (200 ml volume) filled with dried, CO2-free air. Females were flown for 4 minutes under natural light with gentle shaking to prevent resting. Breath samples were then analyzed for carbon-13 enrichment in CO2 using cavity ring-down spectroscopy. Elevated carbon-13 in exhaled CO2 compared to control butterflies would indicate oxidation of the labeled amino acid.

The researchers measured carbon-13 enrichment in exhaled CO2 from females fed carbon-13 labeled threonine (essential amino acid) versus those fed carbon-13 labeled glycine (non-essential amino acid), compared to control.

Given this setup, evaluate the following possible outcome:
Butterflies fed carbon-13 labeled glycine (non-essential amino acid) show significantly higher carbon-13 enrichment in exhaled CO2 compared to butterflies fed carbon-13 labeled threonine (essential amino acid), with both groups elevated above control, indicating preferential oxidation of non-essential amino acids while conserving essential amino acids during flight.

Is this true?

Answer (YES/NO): NO